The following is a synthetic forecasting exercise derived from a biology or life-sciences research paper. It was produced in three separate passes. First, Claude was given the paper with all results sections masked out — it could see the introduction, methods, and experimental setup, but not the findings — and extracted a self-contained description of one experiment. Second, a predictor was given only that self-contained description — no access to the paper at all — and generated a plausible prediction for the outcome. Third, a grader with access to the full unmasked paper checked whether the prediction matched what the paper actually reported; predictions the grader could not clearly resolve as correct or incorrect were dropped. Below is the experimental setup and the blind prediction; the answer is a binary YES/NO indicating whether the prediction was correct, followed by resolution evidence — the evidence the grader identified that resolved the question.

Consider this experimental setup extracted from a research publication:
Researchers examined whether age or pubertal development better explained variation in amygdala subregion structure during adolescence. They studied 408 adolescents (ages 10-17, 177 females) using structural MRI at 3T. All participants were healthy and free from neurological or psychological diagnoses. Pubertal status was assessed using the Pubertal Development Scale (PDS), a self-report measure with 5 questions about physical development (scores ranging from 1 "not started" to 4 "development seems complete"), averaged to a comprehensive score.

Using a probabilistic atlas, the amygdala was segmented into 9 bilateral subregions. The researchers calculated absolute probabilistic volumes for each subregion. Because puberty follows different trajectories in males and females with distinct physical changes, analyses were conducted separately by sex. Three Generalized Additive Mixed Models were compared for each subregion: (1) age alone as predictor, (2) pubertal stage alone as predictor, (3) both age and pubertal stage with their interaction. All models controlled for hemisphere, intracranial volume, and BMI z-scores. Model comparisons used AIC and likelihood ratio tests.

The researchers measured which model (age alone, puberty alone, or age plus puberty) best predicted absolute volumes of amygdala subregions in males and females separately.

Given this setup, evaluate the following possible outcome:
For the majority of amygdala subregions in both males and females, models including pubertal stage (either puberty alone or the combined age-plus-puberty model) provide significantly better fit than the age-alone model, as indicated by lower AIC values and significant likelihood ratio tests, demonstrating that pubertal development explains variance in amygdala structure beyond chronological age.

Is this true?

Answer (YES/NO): NO